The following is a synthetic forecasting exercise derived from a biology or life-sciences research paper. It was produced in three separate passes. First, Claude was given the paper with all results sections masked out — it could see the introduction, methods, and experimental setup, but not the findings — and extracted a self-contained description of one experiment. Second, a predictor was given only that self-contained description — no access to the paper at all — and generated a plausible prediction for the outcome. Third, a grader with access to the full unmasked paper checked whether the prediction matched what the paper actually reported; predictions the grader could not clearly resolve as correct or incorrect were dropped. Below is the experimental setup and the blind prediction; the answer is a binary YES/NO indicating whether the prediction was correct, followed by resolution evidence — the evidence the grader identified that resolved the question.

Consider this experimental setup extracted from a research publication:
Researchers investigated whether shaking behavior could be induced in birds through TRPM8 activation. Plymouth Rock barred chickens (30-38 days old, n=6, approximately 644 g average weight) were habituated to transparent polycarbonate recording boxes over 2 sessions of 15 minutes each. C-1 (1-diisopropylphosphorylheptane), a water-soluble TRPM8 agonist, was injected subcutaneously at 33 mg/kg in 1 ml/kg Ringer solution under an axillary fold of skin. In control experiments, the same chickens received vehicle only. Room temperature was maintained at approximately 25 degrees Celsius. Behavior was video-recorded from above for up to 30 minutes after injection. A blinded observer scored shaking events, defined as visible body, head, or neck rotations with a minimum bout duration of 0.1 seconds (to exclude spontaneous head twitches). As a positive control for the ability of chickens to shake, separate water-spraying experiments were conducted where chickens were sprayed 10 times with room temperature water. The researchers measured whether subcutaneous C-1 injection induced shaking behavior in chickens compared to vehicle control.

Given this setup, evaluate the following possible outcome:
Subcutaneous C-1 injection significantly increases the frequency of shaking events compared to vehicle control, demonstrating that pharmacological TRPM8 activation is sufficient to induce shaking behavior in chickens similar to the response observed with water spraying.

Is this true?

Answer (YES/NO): YES